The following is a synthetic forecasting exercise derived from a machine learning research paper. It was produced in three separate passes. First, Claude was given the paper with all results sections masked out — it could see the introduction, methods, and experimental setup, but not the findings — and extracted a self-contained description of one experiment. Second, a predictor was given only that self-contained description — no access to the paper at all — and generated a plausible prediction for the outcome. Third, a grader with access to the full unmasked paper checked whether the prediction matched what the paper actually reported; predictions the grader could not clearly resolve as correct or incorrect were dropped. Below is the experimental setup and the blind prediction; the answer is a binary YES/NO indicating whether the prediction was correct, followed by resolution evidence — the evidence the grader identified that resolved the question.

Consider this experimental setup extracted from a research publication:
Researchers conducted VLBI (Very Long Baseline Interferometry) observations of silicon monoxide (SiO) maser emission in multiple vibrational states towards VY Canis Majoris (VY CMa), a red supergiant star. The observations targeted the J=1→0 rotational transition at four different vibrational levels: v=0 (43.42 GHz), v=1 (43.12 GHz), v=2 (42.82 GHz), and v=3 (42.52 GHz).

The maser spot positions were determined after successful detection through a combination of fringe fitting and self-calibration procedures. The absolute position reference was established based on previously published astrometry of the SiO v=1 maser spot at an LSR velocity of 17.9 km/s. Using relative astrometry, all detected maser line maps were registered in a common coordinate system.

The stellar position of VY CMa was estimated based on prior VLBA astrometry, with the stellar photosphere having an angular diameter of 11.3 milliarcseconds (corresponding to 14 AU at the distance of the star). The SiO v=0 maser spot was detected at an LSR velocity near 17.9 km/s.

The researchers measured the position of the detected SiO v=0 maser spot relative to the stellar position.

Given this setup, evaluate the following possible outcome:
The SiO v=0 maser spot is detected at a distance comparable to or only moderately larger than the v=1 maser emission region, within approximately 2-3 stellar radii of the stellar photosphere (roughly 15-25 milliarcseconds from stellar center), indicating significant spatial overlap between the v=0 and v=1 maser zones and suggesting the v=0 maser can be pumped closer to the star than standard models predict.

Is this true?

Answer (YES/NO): NO